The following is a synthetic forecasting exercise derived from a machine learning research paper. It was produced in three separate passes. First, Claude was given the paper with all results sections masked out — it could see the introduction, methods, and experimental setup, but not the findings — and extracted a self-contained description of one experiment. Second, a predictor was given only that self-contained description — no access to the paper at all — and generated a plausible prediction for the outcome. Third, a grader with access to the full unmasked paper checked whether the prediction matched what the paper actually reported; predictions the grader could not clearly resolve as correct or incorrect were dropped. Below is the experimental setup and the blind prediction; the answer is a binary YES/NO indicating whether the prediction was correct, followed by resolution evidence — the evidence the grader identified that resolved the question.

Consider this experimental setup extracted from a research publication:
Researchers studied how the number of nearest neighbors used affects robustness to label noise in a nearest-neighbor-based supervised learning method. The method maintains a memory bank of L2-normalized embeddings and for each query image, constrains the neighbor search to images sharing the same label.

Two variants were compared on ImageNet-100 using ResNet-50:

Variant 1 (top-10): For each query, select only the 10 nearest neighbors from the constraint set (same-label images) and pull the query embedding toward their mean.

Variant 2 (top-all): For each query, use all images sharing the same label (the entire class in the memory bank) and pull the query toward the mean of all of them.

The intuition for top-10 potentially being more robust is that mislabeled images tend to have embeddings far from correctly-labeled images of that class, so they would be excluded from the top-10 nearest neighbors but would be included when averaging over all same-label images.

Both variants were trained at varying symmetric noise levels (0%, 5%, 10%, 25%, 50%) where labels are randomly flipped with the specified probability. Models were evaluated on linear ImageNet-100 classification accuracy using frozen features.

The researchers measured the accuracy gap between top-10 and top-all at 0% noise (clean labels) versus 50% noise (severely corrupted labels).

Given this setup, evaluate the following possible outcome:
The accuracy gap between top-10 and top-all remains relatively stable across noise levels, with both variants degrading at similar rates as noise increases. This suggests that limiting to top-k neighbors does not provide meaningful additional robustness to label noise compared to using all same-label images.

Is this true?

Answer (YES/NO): NO